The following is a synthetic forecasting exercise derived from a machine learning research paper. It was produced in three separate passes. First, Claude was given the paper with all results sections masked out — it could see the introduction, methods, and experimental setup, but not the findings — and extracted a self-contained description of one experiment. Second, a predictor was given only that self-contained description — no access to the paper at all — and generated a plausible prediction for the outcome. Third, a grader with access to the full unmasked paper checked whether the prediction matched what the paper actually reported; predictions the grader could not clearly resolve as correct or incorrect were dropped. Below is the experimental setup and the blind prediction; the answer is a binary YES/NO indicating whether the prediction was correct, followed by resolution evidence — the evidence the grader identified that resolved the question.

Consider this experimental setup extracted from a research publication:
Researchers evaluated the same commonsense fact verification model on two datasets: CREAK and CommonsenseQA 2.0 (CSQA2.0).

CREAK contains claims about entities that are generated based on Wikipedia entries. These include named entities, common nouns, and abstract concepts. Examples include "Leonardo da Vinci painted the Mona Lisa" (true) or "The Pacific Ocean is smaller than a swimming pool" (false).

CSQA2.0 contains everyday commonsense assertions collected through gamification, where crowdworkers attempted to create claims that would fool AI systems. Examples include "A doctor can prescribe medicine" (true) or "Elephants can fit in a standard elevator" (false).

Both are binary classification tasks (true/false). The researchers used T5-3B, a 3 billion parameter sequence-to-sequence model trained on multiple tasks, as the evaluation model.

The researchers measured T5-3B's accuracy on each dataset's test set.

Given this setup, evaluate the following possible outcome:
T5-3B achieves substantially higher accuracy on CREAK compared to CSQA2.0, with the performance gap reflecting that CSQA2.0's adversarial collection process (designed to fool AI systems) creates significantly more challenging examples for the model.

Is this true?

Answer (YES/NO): YES